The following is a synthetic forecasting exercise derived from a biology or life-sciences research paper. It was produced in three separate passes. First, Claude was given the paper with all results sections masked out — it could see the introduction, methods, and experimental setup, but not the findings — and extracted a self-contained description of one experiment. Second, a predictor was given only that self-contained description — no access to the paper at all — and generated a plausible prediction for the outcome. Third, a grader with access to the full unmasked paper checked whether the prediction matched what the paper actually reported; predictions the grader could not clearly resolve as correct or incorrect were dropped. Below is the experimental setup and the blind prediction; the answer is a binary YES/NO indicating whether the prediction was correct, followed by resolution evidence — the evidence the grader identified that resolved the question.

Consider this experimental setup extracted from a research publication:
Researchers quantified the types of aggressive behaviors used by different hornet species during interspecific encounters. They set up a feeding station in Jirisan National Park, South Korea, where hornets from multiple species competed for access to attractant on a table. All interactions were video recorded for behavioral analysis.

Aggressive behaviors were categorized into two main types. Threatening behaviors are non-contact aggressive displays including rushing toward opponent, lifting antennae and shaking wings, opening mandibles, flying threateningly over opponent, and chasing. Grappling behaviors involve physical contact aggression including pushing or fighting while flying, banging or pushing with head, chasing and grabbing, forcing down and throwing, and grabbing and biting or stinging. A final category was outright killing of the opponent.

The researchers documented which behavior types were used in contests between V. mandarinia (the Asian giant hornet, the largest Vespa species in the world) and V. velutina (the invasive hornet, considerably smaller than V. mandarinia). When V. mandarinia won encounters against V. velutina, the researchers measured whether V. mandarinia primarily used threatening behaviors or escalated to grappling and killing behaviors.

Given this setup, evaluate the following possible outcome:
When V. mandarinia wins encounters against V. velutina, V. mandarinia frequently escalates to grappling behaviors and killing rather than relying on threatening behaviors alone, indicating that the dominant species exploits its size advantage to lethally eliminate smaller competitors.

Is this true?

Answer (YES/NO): NO